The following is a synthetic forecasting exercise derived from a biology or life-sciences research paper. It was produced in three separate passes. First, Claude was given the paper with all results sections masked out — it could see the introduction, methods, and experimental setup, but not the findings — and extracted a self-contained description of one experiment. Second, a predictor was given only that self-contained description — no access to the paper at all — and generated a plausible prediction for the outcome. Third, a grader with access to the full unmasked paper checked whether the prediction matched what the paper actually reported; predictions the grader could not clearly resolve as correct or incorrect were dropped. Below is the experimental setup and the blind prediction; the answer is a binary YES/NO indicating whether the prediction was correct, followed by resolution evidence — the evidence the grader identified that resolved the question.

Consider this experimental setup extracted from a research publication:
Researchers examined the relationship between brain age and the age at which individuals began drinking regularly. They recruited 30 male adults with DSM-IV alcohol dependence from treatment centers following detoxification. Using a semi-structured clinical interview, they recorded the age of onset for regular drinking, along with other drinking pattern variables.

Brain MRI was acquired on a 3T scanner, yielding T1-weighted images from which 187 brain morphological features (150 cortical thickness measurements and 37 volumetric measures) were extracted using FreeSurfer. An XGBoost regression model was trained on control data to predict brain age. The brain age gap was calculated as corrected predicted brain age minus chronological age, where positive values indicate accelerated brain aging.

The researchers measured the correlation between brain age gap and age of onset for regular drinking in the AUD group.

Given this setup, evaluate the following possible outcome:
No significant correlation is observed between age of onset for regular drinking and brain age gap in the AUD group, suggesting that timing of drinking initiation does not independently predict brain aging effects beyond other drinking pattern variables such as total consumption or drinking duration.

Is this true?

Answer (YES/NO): NO